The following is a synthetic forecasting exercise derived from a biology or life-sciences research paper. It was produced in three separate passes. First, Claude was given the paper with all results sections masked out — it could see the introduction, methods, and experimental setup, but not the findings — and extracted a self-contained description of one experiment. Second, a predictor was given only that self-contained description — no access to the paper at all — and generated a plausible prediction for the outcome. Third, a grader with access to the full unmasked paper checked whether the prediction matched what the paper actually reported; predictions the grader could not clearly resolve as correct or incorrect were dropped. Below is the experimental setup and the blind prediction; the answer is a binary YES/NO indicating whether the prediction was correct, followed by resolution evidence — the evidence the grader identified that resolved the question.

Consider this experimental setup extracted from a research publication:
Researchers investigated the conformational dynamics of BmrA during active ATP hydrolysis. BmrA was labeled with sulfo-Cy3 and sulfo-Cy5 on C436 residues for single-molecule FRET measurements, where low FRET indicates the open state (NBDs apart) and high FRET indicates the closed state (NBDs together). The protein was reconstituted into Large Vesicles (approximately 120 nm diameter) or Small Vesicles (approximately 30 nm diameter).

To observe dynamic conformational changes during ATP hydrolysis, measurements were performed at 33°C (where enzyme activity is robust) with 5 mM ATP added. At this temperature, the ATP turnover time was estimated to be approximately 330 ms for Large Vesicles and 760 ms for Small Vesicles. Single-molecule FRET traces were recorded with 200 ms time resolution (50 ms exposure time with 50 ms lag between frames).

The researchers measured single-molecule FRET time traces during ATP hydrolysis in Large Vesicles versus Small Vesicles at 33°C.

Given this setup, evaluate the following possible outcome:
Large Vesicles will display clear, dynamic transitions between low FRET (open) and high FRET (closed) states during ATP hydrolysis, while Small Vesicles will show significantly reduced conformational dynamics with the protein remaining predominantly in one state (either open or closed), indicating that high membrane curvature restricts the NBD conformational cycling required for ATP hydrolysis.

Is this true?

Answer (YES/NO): NO